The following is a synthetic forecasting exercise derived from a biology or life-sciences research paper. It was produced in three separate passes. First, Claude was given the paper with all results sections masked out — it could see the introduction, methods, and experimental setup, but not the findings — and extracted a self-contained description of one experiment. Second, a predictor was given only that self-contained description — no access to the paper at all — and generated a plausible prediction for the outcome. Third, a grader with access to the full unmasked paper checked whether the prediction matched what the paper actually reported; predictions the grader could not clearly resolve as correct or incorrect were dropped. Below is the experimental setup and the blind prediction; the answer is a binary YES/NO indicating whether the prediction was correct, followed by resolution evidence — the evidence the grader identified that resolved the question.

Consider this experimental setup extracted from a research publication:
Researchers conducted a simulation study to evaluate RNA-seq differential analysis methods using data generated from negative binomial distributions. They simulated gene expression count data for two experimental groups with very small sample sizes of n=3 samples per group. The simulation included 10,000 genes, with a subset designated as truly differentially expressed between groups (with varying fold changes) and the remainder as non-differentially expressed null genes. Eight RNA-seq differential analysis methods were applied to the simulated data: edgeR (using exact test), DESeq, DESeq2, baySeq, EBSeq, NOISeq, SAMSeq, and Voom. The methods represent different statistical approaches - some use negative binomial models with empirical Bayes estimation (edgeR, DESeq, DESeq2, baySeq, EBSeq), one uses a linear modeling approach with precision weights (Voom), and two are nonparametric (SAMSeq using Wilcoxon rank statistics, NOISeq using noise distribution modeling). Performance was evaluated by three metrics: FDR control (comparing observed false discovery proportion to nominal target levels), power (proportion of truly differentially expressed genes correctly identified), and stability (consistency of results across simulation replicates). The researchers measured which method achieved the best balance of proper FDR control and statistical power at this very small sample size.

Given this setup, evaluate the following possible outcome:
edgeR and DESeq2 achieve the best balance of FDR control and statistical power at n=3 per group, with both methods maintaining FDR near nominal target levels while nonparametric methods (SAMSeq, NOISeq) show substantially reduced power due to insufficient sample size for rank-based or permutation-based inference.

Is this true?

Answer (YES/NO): NO